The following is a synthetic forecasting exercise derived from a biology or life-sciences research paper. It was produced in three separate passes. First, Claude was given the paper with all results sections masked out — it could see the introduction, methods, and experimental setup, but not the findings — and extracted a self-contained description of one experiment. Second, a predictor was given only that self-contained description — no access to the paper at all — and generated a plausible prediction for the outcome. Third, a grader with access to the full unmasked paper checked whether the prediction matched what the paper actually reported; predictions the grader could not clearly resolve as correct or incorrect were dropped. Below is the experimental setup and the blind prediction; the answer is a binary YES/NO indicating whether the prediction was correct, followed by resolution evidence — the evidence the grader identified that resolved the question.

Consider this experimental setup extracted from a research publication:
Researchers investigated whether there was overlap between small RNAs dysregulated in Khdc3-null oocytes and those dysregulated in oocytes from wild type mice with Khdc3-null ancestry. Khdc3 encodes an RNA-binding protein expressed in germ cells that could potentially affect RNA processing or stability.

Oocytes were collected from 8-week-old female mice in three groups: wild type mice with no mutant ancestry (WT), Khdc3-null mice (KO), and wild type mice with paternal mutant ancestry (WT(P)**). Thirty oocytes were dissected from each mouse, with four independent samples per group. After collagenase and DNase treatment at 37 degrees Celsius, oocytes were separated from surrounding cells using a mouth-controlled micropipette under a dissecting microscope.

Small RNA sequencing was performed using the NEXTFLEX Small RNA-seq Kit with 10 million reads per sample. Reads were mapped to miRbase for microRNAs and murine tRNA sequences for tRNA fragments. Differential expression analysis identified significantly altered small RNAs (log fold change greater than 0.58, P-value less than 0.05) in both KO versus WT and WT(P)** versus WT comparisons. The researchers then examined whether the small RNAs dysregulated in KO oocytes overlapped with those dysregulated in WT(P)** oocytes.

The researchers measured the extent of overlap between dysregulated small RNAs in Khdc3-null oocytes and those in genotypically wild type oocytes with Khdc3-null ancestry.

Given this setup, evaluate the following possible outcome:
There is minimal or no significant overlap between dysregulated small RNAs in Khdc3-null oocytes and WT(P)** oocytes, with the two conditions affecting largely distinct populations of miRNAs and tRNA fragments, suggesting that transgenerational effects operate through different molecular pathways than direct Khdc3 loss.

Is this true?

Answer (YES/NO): NO